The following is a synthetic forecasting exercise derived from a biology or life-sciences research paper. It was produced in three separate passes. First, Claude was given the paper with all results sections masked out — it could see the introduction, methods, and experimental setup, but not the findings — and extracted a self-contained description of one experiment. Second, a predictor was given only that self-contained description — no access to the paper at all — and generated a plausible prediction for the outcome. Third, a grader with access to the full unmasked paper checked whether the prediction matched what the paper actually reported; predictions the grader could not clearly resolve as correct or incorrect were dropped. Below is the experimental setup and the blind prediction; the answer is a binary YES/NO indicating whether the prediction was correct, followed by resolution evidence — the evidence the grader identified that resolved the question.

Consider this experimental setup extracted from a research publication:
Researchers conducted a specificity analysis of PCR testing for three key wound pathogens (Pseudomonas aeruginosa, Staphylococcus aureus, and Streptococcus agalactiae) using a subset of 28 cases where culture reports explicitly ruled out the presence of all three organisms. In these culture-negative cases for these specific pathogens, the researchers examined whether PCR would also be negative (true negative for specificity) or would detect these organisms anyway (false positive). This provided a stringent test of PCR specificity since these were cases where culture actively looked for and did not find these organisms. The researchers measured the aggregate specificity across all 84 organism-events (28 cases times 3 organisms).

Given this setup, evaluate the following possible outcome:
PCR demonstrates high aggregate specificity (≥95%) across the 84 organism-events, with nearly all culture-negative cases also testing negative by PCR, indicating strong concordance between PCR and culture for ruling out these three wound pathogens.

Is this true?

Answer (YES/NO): YES